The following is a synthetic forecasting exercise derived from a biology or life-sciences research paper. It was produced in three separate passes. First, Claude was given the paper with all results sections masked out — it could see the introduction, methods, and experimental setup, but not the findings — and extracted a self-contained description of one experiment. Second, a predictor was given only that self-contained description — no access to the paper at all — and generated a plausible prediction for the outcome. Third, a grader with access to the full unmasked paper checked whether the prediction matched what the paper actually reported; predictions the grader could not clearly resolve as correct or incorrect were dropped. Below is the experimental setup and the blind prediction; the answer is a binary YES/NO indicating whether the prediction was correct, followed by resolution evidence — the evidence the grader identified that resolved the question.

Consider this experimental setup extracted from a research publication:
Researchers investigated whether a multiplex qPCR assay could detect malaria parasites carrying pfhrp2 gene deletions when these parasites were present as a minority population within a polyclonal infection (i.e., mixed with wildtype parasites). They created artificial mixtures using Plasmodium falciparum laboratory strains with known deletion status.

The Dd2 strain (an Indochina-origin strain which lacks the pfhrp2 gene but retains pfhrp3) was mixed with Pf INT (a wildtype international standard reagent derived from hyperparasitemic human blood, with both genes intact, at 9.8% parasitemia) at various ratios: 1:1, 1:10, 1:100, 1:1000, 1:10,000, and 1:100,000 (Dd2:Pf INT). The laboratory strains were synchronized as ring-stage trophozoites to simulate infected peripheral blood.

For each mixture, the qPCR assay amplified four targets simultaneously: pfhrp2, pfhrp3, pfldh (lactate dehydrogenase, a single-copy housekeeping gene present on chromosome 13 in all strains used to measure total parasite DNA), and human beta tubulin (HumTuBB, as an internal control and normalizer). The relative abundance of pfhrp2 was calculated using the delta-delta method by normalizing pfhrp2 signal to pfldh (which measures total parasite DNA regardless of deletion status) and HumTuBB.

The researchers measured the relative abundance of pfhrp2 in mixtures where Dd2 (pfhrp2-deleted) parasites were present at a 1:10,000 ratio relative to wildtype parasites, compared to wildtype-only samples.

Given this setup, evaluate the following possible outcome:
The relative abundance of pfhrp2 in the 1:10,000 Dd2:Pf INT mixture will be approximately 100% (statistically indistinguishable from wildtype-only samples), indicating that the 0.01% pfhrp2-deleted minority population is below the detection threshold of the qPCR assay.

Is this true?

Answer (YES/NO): YES